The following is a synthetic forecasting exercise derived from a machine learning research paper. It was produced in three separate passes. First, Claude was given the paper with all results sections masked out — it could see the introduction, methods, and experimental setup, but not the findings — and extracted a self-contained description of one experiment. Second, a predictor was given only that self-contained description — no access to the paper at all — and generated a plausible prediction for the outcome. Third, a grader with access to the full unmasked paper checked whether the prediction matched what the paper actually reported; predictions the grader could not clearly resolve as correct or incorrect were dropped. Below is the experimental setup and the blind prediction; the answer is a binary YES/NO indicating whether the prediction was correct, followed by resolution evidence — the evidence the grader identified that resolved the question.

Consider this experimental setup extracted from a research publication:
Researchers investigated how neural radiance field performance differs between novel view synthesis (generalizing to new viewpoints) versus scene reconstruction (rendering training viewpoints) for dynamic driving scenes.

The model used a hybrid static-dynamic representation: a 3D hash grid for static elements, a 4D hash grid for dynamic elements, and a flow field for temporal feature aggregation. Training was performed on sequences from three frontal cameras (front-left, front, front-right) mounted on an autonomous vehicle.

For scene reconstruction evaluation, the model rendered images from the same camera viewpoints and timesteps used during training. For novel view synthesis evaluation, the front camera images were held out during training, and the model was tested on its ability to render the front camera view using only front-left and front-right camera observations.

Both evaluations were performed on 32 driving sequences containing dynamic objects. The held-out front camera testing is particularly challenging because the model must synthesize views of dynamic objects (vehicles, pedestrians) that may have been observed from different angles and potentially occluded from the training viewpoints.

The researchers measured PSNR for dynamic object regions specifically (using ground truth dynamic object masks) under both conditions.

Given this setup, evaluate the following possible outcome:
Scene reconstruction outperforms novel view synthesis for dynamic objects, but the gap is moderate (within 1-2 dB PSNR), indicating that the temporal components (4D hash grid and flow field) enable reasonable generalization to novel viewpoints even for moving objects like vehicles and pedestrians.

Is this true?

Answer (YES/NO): NO